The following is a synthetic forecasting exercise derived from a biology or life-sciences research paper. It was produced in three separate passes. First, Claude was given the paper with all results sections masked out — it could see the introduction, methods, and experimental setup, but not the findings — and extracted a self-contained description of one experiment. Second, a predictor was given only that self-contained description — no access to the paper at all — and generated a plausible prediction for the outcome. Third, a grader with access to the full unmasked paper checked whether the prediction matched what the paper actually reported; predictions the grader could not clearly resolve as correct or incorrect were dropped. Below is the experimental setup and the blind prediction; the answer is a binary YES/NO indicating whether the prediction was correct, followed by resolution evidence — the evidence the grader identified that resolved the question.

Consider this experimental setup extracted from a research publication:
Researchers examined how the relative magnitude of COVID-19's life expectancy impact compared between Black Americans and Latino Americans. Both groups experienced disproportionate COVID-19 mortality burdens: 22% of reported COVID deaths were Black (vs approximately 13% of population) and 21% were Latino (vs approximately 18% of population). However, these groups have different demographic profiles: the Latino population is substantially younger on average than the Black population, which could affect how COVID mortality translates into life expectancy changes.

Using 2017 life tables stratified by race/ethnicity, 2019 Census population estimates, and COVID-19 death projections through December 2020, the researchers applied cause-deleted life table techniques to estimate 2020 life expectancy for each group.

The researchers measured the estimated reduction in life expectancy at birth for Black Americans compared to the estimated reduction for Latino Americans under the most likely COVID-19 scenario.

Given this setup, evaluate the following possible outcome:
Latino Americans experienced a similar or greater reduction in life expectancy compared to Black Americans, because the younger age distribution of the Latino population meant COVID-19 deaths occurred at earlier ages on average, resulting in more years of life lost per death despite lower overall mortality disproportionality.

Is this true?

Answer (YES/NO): YES